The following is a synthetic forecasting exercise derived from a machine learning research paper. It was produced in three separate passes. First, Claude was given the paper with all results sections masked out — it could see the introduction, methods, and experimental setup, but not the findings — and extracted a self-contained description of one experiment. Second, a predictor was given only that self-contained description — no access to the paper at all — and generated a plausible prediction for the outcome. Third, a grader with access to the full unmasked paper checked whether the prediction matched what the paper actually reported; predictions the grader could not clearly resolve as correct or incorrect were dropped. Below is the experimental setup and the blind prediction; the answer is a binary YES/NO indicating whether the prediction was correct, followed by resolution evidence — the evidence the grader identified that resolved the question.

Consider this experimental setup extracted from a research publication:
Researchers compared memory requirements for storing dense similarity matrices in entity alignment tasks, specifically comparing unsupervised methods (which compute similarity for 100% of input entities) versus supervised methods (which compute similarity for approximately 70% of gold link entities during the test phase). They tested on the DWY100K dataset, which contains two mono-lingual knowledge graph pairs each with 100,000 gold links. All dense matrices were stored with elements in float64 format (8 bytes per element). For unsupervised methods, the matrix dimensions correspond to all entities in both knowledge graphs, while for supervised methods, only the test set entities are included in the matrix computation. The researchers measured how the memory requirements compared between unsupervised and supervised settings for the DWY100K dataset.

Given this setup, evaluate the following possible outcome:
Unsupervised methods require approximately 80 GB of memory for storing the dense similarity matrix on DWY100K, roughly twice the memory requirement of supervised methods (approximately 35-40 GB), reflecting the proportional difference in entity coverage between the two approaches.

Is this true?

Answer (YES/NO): NO